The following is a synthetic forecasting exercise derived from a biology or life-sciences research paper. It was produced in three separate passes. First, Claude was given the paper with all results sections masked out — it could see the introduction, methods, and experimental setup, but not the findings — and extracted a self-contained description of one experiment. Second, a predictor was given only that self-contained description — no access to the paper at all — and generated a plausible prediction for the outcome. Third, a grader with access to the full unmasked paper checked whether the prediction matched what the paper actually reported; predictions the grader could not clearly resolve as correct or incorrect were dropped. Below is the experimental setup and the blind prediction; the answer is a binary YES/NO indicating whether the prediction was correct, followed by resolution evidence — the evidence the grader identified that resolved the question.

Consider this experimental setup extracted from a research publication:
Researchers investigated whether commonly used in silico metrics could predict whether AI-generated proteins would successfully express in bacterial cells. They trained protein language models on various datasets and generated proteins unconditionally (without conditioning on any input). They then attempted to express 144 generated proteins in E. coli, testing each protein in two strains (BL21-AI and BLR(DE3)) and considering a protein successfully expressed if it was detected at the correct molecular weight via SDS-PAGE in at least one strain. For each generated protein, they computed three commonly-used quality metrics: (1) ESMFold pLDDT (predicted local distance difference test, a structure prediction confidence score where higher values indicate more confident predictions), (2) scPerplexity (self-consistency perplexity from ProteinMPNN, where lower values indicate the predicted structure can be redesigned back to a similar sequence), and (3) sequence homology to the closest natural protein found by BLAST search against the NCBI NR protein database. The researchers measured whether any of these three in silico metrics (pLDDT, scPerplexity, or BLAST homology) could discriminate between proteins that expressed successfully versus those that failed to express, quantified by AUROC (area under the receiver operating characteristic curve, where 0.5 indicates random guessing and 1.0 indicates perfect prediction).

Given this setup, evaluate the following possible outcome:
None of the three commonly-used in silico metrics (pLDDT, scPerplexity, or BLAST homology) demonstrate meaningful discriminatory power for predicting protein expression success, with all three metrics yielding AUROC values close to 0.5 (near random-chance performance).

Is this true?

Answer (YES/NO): YES